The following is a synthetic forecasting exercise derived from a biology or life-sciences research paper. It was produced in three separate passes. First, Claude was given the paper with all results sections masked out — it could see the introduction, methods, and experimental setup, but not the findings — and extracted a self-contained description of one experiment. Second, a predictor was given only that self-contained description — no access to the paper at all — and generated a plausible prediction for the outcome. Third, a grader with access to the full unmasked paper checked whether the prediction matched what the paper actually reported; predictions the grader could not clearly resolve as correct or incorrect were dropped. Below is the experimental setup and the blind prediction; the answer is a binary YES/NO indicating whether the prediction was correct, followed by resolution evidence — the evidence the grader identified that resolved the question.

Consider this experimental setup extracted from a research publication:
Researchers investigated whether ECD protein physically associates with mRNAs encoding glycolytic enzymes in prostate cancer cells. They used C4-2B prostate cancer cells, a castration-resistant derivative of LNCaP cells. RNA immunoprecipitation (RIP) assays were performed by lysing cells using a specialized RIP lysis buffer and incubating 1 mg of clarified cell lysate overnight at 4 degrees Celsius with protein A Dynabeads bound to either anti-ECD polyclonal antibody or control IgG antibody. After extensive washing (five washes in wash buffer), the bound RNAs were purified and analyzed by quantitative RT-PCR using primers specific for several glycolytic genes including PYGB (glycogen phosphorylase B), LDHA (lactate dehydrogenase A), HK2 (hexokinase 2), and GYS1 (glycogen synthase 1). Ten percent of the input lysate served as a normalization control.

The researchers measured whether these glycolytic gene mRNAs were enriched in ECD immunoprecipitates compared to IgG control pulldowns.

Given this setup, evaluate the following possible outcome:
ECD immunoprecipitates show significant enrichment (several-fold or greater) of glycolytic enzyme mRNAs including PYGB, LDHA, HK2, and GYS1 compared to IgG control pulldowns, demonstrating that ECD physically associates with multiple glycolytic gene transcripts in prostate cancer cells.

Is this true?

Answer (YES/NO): NO